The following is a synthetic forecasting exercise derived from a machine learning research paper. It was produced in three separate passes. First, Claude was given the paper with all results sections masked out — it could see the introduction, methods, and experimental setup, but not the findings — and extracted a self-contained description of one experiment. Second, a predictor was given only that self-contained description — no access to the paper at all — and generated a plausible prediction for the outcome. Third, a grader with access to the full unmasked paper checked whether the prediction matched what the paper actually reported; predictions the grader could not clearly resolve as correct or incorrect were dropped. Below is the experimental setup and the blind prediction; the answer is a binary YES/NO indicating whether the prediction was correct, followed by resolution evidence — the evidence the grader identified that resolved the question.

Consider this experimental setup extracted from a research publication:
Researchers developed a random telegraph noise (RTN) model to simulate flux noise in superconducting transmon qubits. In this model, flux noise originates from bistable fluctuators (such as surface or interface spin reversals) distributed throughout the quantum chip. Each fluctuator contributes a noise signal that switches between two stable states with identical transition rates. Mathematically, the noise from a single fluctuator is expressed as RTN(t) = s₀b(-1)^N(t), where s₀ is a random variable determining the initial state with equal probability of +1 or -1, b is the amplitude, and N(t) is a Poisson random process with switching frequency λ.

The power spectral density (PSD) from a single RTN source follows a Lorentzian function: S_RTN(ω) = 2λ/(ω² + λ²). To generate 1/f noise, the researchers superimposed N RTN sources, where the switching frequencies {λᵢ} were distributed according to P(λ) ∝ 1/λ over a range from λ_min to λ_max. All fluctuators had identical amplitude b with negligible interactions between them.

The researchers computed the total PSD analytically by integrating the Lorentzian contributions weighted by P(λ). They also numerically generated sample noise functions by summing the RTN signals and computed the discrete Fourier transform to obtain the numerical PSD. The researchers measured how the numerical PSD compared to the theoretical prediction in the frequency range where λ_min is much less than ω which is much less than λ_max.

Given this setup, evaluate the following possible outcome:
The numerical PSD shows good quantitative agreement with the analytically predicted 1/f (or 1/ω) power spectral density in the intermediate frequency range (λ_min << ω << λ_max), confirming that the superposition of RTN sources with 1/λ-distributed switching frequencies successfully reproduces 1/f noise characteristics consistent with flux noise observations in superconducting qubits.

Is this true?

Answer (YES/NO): YES